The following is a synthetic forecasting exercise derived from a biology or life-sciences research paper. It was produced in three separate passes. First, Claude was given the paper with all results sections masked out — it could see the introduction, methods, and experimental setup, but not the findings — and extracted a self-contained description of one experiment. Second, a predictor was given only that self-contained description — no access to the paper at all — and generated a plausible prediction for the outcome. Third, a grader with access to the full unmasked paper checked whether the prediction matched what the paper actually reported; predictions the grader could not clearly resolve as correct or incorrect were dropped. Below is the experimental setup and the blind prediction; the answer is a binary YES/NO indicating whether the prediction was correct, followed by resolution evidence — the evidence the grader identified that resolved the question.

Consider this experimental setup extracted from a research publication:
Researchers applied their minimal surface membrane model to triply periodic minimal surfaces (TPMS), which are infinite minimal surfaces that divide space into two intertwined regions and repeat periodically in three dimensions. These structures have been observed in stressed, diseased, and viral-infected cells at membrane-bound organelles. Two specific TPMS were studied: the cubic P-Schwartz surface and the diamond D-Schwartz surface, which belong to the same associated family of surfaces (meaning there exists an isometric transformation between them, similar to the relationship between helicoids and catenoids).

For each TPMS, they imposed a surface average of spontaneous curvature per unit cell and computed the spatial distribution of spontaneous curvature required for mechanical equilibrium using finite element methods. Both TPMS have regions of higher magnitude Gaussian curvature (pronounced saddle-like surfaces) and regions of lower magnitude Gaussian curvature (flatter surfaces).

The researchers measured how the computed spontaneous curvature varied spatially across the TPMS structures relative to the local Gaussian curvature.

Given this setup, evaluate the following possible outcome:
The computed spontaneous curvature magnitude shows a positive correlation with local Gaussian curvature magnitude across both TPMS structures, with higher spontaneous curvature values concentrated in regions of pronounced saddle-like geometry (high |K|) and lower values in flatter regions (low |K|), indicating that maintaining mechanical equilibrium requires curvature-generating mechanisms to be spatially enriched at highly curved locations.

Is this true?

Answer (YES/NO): YES